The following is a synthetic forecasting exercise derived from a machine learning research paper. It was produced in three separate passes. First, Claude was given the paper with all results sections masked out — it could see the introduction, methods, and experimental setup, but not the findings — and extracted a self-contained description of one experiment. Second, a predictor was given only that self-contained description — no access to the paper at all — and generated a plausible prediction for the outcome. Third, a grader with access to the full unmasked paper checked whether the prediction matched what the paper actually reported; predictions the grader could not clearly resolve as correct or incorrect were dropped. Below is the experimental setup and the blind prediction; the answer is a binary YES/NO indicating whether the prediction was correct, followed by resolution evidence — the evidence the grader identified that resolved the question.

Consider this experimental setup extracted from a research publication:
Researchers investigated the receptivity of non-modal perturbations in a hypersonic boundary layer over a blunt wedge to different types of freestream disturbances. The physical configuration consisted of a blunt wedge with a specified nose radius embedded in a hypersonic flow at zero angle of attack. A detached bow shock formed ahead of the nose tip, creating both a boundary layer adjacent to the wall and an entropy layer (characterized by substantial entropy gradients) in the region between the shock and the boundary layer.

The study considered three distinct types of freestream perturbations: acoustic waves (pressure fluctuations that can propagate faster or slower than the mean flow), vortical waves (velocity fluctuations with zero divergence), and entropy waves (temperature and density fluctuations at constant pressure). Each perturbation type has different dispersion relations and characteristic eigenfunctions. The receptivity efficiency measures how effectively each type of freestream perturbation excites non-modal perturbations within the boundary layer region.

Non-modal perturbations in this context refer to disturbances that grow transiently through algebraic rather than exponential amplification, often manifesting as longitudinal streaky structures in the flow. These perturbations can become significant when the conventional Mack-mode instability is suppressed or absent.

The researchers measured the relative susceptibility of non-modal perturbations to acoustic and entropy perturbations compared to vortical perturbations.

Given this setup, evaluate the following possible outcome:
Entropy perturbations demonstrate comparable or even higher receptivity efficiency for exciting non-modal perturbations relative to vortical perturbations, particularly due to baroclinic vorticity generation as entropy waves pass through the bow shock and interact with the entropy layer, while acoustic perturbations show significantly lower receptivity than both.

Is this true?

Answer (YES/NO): NO